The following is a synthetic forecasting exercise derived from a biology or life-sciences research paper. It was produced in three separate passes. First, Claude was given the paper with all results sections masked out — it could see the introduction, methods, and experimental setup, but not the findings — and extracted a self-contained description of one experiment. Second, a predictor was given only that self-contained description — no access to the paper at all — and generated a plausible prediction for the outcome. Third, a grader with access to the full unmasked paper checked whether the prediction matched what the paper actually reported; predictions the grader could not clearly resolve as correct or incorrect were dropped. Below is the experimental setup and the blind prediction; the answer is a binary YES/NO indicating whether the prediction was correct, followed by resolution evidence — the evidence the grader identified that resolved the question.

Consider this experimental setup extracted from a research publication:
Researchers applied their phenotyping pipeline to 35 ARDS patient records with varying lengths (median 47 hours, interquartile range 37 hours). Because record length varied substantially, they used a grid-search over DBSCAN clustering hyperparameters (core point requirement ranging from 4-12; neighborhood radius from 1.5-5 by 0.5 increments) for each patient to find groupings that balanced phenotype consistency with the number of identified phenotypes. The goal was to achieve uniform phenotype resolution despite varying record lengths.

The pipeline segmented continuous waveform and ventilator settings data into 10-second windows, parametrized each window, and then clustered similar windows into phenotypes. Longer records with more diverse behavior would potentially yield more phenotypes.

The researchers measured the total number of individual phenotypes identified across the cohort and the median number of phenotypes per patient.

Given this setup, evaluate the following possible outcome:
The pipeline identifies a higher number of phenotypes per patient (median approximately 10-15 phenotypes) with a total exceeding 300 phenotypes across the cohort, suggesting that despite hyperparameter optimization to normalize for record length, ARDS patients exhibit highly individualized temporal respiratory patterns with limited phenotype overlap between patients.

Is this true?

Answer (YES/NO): NO